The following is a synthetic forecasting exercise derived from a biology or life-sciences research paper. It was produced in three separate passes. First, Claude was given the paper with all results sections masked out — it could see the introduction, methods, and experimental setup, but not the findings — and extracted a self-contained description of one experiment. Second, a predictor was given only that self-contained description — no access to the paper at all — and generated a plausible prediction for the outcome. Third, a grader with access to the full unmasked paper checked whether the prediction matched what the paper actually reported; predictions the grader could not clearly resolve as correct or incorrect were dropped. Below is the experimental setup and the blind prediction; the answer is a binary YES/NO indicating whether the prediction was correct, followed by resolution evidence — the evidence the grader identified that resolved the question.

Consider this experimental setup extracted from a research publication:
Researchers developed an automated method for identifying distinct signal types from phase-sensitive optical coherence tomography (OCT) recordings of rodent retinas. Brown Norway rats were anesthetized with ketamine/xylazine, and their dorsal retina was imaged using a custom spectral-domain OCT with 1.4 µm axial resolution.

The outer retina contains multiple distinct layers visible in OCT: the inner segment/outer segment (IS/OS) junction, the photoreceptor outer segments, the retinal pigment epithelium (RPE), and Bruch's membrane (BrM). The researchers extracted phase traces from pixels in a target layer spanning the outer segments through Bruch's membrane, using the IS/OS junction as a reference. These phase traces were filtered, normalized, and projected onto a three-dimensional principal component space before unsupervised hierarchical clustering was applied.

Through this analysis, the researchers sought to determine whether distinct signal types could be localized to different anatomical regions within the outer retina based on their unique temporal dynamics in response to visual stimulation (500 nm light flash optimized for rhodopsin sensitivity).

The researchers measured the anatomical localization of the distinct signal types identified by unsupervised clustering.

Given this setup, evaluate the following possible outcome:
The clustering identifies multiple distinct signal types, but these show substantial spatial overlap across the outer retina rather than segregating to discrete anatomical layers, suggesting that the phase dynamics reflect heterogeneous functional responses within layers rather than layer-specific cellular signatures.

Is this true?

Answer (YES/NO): NO